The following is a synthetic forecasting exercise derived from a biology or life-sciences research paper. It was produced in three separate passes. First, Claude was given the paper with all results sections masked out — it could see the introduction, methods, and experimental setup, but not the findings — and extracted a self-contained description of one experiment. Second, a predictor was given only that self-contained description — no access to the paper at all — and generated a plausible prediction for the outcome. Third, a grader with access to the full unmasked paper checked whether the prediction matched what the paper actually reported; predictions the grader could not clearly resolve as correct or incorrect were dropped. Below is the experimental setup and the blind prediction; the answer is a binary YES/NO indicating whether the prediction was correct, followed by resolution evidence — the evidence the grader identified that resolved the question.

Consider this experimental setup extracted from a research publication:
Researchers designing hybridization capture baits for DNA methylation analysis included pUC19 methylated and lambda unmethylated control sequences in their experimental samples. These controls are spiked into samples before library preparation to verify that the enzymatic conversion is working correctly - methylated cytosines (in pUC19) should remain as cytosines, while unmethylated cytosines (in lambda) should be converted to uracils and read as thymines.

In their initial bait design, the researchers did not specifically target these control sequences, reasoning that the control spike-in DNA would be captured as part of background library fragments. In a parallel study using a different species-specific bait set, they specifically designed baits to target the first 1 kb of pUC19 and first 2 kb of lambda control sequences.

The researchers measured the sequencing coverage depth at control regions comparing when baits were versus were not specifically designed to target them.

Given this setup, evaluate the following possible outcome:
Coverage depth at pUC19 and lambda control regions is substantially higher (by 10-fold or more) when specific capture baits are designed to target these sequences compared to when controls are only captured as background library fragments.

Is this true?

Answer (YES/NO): YES